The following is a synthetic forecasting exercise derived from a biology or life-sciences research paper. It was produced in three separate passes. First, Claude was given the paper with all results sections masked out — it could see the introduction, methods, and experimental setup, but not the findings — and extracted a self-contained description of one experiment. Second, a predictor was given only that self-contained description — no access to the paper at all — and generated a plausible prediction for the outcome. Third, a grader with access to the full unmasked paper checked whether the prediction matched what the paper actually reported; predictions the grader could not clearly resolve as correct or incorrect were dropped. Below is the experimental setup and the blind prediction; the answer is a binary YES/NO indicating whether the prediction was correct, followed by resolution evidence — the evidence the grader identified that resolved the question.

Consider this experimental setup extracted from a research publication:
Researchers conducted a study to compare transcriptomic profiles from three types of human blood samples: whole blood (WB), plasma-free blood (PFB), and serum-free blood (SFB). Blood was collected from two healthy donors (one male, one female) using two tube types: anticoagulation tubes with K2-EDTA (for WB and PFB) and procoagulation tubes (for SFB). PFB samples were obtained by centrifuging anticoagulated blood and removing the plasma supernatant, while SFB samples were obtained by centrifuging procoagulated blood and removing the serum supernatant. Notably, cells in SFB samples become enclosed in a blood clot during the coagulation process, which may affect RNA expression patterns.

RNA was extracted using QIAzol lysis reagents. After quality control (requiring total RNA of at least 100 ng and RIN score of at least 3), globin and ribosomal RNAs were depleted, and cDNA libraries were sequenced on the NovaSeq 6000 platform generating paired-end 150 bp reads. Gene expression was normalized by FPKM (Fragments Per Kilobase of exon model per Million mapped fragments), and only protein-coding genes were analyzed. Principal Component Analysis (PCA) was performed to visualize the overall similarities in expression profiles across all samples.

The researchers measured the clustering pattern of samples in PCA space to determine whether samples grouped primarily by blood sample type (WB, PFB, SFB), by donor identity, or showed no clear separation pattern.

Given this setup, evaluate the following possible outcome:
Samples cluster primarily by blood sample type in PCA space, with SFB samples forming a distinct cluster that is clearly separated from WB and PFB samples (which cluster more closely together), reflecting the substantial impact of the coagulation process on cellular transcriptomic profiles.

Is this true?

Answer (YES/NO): YES